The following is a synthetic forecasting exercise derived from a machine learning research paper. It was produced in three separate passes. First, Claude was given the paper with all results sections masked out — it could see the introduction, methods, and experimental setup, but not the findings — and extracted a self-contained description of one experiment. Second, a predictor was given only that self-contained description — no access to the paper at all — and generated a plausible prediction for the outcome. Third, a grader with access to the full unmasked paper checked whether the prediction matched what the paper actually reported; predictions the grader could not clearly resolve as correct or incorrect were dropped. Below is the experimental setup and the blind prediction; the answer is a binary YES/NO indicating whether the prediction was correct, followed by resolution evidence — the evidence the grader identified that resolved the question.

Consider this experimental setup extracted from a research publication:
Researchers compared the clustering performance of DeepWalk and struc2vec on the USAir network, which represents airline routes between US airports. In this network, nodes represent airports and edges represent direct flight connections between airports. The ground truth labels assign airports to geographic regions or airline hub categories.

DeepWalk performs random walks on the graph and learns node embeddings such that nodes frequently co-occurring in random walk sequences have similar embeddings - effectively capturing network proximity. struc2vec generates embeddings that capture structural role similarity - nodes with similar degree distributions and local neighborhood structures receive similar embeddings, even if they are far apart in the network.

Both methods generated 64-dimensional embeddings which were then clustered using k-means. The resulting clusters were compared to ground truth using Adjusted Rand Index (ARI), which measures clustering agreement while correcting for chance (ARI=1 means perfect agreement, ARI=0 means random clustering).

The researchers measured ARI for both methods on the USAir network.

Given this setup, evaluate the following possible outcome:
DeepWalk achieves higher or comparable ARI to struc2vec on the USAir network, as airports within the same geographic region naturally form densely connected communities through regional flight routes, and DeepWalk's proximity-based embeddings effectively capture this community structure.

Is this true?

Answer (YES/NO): NO